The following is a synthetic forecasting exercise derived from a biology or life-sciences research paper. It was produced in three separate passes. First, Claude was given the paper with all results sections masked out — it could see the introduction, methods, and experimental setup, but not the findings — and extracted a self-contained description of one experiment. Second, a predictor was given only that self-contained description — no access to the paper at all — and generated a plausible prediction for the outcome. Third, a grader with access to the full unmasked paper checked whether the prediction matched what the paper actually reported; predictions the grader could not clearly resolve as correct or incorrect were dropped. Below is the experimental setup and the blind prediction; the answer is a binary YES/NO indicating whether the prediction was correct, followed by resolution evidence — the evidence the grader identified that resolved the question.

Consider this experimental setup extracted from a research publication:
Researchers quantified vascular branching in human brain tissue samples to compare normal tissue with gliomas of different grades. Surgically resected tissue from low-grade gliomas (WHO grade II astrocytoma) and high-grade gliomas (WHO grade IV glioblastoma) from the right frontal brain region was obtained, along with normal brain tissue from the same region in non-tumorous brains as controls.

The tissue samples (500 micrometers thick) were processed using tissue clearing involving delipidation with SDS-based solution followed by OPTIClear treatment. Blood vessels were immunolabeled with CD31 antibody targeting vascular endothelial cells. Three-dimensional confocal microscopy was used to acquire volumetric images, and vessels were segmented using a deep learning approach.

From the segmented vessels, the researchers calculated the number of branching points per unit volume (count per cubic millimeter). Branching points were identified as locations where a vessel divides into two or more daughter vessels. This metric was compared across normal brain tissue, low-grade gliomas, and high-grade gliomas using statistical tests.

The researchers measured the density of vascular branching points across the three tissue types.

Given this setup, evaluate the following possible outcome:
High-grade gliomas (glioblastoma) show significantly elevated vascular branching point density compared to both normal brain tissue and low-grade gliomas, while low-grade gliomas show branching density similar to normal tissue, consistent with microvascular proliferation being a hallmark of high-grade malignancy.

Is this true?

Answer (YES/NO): NO